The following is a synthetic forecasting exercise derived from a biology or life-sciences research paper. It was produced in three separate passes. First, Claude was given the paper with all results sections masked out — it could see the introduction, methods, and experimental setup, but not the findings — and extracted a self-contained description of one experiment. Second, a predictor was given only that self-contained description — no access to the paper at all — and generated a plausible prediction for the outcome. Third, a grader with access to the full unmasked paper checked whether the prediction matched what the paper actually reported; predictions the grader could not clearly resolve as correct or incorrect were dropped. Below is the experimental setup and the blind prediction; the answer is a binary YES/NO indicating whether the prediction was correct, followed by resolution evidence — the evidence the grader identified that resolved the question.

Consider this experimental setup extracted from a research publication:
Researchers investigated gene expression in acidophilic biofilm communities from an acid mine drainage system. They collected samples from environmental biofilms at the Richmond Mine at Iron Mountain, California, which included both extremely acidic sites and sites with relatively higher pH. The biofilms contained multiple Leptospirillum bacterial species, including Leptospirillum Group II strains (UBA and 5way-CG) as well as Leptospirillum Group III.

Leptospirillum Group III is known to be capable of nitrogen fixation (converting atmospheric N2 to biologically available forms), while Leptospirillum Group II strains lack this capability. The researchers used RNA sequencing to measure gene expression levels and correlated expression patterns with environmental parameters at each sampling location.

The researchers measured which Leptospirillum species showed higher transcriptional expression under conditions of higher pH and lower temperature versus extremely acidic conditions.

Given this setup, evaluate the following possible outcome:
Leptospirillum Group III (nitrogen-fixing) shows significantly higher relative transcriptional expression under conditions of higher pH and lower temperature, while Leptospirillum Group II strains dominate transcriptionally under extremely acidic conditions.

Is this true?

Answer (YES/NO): NO